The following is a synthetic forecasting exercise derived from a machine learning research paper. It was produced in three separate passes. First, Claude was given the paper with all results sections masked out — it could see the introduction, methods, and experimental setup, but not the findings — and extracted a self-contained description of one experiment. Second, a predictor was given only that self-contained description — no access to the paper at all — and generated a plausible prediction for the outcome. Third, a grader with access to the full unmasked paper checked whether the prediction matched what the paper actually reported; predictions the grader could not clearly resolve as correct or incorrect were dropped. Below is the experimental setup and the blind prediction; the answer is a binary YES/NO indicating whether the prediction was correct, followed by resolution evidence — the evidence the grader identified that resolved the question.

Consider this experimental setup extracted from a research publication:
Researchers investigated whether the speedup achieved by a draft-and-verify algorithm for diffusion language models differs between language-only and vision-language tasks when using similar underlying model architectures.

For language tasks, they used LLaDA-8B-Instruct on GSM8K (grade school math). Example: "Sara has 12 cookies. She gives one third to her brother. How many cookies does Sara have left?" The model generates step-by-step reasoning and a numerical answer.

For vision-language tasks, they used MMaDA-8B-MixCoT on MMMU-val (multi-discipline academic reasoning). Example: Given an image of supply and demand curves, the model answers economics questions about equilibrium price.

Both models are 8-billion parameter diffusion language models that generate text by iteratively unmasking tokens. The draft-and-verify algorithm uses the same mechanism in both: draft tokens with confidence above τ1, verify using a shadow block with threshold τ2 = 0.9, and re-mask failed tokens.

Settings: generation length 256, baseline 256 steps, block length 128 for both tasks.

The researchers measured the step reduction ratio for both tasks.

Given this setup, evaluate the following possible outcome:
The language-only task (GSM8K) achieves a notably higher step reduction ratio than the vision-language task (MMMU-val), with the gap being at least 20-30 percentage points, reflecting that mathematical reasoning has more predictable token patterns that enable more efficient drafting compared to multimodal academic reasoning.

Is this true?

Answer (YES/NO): NO